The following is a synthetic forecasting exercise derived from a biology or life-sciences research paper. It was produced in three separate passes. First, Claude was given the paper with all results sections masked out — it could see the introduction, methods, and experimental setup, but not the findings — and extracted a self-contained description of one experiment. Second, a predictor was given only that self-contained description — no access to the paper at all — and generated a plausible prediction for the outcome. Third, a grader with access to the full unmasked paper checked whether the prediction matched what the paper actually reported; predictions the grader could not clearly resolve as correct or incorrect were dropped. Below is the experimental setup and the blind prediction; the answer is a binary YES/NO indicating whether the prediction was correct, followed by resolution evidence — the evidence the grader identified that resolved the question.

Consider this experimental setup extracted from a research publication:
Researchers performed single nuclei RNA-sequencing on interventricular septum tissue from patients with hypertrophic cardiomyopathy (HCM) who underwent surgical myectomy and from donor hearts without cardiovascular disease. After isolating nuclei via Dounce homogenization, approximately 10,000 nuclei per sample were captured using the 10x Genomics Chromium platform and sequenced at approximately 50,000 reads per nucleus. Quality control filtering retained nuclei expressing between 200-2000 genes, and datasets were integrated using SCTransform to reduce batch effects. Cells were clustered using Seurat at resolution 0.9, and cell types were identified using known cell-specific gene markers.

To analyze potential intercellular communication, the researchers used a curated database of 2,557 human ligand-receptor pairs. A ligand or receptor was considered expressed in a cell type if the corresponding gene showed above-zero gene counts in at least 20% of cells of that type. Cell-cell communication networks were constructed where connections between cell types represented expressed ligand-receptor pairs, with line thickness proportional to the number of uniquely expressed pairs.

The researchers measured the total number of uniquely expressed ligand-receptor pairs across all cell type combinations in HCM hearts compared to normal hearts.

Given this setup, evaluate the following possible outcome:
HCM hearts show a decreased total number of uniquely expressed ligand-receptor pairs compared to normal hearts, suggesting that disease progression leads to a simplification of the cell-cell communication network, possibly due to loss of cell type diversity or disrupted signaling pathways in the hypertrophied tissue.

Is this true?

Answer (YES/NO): YES